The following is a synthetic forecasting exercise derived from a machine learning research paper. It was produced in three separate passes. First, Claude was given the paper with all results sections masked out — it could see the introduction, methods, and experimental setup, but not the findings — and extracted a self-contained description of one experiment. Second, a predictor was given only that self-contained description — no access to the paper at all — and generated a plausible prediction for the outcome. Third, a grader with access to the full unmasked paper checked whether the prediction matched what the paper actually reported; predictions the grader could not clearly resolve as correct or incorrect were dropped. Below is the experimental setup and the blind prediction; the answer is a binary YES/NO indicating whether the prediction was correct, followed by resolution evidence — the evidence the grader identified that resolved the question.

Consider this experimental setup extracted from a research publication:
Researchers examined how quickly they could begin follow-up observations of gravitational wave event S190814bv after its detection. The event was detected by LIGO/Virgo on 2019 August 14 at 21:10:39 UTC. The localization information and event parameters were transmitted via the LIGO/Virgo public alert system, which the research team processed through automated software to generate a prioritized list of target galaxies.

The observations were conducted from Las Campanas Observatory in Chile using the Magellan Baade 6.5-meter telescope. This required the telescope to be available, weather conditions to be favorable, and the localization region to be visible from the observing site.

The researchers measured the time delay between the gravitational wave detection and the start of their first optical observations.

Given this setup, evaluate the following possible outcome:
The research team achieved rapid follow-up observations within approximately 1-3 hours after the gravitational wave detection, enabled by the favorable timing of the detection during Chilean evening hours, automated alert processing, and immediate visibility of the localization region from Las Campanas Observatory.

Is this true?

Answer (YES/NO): NO